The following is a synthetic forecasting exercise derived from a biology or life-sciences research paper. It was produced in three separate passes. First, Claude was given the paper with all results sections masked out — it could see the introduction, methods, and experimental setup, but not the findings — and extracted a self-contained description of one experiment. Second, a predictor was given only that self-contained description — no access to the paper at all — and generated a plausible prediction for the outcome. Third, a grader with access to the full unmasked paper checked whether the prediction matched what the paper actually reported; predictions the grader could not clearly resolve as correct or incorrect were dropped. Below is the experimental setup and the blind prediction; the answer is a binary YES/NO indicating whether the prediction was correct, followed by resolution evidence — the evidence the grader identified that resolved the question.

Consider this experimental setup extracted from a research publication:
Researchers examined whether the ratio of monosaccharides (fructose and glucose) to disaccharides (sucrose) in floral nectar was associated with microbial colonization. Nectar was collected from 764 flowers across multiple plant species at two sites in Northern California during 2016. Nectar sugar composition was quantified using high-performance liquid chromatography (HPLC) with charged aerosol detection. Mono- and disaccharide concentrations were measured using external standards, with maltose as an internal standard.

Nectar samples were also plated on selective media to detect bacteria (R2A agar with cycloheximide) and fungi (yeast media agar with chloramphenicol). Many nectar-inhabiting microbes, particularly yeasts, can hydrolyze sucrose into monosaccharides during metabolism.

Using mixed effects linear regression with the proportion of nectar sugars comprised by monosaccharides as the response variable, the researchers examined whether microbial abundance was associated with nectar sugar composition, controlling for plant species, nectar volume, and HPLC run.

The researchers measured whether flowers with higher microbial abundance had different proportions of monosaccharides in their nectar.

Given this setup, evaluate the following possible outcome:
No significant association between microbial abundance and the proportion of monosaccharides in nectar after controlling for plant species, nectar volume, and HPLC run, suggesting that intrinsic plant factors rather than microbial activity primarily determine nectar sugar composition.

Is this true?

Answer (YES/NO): NO